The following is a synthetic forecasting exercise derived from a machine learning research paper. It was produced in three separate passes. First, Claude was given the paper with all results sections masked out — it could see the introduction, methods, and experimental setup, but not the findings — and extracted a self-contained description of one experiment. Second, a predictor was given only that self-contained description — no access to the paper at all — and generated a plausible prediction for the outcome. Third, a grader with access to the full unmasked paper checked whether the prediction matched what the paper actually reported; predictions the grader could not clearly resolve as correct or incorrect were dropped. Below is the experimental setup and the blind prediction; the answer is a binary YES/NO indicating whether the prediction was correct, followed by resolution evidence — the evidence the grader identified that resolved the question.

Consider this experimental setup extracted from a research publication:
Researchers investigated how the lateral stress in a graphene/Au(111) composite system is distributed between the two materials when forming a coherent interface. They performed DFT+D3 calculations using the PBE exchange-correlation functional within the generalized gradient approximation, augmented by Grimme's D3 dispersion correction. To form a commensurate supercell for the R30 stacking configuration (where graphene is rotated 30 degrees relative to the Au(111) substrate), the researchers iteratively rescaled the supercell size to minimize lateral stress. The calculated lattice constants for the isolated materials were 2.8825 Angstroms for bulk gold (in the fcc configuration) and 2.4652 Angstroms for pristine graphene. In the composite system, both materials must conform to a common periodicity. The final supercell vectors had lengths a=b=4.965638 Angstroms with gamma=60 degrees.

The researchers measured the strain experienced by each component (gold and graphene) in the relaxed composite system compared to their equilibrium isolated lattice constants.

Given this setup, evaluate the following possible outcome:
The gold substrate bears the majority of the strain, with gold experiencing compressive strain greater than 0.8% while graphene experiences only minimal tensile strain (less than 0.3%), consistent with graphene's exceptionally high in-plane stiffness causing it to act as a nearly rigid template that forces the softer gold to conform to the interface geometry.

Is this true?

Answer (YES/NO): NO